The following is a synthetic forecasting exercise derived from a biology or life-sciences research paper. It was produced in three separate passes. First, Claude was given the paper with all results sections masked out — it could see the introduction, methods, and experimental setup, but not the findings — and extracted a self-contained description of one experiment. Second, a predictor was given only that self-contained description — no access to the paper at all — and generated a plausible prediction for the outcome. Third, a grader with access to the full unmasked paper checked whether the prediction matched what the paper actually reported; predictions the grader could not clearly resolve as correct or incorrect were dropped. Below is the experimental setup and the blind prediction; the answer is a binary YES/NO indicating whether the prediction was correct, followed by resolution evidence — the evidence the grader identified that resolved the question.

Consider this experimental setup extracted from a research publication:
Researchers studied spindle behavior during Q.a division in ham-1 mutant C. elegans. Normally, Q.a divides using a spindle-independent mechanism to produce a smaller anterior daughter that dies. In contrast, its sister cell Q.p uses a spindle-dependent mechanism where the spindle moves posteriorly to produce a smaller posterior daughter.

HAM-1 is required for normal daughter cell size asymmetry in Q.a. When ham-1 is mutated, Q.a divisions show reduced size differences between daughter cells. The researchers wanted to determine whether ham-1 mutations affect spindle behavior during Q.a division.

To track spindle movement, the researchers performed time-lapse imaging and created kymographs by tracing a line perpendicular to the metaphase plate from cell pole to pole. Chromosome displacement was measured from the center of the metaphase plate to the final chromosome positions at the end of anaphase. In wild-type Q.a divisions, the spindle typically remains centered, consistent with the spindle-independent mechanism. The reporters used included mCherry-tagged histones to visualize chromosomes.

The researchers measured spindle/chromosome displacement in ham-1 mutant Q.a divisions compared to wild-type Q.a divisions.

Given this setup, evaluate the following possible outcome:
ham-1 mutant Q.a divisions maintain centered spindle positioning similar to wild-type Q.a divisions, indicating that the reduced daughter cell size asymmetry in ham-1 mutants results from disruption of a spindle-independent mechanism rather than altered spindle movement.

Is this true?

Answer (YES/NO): NO